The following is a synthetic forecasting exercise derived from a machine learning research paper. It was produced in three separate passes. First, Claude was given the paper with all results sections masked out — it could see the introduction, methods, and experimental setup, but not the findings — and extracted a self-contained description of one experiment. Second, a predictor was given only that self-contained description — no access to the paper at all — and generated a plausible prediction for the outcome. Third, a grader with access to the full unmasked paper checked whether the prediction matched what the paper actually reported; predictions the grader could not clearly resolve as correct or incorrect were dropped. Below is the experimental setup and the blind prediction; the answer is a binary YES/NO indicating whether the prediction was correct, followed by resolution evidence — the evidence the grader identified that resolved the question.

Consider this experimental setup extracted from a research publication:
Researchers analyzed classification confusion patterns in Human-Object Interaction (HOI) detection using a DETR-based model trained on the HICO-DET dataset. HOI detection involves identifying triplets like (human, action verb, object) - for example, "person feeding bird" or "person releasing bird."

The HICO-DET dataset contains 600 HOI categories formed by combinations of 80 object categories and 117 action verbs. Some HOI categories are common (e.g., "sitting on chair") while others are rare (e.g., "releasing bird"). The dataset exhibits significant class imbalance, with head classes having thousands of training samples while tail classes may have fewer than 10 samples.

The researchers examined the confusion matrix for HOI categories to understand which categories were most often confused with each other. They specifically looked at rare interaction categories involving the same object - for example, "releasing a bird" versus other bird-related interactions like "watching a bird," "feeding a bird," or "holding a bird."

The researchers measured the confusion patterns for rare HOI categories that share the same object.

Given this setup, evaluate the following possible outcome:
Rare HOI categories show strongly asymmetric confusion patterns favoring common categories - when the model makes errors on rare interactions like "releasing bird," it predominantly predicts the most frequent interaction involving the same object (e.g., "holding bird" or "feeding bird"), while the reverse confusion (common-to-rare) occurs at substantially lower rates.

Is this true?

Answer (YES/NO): YES